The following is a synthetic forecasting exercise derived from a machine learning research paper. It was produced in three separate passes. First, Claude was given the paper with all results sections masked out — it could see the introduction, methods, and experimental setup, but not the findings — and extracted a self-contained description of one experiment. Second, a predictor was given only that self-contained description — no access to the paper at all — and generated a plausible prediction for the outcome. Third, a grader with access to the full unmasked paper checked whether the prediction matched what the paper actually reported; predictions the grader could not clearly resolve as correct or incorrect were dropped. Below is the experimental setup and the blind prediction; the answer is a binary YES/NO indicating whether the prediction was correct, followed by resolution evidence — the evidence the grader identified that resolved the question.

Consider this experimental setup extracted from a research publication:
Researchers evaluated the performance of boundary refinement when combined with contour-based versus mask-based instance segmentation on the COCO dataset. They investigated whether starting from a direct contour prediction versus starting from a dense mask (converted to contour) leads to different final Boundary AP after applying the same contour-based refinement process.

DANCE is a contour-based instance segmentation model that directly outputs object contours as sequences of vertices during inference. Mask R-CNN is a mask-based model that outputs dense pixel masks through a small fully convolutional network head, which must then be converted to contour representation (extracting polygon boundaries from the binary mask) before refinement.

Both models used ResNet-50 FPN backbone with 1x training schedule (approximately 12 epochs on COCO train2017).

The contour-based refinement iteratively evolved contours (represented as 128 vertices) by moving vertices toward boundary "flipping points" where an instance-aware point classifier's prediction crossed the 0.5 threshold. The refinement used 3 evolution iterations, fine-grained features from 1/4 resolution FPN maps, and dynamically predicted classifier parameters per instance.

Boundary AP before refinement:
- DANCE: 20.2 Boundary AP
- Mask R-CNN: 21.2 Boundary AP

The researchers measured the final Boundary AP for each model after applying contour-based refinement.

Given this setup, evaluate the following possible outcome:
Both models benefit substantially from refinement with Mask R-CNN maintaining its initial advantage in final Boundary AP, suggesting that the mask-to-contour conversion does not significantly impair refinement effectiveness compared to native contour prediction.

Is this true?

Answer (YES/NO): YES